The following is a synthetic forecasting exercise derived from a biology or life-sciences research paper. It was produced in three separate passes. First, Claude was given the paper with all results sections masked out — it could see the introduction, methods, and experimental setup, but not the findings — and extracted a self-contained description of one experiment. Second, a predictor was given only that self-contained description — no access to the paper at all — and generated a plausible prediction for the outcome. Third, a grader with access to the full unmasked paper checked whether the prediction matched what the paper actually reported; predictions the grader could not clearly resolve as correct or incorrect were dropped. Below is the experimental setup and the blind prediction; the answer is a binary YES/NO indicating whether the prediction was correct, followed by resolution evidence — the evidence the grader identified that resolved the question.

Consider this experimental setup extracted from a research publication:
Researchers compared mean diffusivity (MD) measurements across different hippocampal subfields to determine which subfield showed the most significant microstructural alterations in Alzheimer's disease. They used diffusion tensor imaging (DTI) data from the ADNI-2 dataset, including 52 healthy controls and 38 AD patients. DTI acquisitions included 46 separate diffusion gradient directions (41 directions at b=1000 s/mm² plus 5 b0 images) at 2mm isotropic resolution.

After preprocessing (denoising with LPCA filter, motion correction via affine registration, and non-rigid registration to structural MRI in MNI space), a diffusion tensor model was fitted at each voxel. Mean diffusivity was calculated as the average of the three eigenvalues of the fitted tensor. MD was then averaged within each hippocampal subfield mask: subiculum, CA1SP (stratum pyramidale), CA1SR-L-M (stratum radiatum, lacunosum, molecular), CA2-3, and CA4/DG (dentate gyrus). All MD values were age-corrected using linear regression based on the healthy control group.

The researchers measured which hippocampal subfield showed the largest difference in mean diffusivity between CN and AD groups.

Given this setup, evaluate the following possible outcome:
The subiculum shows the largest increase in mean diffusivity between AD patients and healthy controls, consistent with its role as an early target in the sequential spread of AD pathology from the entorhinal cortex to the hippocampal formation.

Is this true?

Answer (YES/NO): YES